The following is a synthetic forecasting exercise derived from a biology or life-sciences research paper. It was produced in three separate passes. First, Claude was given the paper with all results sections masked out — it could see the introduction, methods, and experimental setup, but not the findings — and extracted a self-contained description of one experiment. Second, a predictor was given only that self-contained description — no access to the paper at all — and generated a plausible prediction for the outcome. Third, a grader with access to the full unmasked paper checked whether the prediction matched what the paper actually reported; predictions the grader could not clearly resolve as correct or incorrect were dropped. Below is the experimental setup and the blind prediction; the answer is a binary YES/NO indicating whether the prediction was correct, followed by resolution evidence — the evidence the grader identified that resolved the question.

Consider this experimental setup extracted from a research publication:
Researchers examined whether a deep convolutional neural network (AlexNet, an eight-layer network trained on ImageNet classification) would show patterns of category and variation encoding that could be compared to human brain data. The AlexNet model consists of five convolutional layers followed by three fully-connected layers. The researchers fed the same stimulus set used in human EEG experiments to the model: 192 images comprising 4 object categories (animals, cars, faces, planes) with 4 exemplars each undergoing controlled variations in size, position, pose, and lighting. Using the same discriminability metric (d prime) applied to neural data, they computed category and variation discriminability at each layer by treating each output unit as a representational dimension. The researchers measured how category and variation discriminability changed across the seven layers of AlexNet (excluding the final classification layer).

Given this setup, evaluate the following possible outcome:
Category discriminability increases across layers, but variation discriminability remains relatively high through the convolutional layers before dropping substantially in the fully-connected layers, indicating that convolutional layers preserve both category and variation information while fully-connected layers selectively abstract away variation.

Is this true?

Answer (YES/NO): NO